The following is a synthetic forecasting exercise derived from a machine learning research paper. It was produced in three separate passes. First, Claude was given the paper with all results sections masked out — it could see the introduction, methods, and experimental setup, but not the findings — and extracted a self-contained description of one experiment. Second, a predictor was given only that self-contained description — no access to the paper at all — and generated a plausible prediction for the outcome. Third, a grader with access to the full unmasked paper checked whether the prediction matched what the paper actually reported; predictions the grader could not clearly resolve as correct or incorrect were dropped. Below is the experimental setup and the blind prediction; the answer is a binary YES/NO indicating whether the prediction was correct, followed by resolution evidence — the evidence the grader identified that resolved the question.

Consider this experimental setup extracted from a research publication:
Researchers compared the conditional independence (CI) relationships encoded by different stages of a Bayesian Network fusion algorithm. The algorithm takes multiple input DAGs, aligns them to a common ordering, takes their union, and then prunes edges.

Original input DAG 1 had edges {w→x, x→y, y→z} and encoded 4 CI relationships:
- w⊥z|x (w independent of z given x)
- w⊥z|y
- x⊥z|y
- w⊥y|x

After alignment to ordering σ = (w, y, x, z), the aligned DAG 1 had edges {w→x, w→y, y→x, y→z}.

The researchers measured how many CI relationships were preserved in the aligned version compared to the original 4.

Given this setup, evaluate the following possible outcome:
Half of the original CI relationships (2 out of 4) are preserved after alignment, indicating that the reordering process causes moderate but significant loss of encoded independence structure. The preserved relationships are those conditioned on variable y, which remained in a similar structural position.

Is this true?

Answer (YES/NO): NO